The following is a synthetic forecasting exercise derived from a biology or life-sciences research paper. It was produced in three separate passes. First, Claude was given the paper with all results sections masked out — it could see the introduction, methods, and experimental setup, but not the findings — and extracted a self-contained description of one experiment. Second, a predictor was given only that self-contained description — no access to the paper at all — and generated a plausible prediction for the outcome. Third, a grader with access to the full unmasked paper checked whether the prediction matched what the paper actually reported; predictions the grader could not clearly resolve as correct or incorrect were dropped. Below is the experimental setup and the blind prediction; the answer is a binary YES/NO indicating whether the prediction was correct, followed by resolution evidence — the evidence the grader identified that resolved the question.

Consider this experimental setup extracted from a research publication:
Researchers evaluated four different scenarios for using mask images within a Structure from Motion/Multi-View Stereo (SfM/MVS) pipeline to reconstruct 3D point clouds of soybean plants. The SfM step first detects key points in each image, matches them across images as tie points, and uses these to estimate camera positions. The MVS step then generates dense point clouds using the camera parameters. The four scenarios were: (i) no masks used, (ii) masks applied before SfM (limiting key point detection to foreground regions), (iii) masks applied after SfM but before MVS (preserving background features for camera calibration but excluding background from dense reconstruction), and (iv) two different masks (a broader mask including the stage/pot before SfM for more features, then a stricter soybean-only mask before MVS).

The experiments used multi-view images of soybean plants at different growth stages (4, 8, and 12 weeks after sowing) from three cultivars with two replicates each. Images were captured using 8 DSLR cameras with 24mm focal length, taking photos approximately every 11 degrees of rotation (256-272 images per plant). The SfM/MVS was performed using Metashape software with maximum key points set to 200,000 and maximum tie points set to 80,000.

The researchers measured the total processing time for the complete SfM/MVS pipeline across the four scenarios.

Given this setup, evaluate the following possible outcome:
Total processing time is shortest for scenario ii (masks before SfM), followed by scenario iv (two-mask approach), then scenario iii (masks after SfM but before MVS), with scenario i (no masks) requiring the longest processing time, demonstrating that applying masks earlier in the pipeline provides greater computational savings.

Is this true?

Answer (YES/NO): YES